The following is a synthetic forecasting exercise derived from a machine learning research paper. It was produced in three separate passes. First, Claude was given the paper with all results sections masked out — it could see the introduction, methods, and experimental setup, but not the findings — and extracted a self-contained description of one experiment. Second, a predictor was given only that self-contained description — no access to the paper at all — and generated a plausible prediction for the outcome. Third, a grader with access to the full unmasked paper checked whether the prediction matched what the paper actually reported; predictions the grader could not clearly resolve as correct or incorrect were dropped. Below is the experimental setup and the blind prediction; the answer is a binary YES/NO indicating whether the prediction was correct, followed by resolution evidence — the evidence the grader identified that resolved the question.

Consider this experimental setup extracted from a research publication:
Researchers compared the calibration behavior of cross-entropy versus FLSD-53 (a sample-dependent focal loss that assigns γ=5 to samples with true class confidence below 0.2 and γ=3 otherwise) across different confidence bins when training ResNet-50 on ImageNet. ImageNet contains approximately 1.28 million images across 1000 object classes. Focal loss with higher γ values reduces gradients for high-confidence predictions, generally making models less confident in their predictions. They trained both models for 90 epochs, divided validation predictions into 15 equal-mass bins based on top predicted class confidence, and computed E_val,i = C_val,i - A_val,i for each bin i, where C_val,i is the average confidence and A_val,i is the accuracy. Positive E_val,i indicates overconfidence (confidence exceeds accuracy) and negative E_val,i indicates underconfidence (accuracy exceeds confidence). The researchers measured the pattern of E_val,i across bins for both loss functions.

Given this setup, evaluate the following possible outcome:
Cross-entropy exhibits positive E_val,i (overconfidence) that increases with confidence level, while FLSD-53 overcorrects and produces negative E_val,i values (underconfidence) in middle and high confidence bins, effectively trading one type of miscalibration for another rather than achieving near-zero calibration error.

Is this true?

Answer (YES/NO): NO